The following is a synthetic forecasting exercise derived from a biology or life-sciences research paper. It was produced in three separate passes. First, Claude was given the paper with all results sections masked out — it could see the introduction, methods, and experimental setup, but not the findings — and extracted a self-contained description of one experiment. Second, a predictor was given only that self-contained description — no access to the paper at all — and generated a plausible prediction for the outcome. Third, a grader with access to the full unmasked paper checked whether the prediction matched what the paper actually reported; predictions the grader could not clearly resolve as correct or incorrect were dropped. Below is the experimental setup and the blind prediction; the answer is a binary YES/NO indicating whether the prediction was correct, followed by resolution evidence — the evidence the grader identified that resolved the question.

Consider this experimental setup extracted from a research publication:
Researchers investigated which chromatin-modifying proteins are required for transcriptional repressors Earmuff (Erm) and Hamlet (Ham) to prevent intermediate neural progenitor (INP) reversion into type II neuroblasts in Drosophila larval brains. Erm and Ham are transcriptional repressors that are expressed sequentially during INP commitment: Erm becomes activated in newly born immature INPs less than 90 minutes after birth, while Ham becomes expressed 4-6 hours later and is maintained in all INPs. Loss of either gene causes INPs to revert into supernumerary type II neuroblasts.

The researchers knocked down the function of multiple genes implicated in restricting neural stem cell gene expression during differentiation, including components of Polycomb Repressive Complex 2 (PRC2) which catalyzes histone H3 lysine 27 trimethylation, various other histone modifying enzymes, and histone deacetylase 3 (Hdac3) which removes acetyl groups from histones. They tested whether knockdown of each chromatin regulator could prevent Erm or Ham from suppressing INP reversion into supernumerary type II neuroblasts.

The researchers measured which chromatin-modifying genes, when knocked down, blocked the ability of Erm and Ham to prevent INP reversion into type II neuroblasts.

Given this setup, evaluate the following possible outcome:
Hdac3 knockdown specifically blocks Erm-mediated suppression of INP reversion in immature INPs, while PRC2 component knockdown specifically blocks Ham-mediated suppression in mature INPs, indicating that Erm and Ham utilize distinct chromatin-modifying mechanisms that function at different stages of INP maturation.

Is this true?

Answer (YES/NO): NO